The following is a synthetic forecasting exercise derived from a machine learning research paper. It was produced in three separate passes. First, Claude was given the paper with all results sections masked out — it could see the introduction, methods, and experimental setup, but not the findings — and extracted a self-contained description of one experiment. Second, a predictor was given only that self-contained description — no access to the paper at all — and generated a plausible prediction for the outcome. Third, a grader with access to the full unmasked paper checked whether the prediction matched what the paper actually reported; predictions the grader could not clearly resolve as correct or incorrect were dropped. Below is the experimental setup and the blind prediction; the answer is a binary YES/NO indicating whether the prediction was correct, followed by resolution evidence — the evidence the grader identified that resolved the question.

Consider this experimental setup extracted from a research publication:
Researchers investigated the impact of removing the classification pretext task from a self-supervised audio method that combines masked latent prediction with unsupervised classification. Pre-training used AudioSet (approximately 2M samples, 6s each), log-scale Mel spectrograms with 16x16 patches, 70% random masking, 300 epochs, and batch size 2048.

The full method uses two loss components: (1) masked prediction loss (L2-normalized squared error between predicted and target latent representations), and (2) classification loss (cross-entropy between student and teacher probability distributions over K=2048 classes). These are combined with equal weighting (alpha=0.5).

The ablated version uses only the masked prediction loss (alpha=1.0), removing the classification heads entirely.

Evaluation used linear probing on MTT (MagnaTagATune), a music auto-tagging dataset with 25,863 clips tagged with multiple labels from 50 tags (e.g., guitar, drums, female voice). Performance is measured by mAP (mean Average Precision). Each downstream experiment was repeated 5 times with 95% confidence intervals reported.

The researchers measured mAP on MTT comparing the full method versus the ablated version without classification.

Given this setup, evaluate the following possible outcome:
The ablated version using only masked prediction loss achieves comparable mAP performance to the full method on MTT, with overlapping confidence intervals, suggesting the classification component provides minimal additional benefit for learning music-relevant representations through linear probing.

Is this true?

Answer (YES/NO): NO